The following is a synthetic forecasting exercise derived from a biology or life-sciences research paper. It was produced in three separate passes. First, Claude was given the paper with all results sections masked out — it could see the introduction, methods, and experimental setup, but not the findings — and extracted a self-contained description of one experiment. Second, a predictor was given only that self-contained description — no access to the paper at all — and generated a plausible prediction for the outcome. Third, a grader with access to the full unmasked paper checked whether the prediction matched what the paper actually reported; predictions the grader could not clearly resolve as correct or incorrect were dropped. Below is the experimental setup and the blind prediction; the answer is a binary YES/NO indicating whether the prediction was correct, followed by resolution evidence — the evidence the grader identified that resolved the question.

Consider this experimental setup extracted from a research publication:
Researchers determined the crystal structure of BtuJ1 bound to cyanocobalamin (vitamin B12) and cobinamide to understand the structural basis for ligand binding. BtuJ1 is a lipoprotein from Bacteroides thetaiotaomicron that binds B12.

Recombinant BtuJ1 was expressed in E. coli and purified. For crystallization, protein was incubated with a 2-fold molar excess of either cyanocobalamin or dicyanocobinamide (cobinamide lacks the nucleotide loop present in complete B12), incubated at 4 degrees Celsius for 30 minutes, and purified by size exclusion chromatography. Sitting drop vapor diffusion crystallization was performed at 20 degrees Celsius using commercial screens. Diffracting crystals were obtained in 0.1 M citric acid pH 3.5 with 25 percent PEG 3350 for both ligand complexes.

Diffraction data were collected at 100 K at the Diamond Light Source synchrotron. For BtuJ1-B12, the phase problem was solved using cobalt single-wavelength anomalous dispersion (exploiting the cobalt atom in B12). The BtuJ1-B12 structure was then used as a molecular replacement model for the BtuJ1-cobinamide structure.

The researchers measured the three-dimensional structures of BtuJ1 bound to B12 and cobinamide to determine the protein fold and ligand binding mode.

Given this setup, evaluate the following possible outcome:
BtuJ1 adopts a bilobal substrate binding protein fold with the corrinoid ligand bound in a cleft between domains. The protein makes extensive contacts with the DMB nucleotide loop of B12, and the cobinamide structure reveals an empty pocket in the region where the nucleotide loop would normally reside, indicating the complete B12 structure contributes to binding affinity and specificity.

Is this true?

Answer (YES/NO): NO